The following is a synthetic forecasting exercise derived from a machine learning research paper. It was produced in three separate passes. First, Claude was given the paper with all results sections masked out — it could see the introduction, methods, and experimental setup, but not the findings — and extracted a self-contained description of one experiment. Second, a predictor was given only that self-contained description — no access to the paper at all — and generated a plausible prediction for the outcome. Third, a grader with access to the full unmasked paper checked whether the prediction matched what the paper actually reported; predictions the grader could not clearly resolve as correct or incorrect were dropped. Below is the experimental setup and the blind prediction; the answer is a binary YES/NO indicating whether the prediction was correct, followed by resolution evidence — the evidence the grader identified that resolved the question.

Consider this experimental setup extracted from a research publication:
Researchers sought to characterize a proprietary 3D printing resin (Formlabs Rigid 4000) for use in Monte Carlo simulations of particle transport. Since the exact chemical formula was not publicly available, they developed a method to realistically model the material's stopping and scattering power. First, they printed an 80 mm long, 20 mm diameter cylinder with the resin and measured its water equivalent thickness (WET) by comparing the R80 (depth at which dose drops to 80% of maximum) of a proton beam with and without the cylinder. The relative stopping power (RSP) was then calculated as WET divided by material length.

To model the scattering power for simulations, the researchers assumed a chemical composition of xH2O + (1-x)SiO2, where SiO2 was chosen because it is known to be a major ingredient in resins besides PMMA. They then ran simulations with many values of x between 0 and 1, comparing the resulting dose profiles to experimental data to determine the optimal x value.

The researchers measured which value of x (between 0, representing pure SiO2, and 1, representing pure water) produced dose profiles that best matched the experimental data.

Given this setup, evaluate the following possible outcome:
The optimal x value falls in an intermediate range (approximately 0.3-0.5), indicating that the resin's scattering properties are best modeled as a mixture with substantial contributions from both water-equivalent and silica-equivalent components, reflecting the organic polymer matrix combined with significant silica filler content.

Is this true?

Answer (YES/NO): NO